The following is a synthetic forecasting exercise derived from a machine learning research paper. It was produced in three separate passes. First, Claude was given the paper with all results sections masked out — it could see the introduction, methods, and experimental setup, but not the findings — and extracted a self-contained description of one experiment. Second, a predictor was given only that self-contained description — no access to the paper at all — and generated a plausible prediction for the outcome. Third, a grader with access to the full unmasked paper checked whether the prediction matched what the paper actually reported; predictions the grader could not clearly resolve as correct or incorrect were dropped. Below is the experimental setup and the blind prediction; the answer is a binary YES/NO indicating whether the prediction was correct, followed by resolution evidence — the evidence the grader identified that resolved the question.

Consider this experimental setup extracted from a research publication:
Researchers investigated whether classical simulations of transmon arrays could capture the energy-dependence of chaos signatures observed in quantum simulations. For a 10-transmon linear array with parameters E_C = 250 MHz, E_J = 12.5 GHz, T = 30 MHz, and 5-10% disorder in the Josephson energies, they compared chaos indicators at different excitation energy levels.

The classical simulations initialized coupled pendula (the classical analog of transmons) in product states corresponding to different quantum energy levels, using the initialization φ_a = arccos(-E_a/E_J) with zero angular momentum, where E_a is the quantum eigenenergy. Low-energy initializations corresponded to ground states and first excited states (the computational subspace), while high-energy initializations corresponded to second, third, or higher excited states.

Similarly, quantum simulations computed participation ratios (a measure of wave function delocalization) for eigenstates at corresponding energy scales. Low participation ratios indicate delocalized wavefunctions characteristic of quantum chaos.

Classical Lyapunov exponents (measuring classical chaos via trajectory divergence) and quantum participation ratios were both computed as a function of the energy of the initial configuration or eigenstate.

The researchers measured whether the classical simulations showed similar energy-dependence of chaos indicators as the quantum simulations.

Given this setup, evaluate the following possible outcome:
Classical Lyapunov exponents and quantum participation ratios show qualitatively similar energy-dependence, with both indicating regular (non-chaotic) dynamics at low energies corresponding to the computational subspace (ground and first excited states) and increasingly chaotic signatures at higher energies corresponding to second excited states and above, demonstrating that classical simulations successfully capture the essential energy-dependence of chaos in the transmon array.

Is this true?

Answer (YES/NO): NO